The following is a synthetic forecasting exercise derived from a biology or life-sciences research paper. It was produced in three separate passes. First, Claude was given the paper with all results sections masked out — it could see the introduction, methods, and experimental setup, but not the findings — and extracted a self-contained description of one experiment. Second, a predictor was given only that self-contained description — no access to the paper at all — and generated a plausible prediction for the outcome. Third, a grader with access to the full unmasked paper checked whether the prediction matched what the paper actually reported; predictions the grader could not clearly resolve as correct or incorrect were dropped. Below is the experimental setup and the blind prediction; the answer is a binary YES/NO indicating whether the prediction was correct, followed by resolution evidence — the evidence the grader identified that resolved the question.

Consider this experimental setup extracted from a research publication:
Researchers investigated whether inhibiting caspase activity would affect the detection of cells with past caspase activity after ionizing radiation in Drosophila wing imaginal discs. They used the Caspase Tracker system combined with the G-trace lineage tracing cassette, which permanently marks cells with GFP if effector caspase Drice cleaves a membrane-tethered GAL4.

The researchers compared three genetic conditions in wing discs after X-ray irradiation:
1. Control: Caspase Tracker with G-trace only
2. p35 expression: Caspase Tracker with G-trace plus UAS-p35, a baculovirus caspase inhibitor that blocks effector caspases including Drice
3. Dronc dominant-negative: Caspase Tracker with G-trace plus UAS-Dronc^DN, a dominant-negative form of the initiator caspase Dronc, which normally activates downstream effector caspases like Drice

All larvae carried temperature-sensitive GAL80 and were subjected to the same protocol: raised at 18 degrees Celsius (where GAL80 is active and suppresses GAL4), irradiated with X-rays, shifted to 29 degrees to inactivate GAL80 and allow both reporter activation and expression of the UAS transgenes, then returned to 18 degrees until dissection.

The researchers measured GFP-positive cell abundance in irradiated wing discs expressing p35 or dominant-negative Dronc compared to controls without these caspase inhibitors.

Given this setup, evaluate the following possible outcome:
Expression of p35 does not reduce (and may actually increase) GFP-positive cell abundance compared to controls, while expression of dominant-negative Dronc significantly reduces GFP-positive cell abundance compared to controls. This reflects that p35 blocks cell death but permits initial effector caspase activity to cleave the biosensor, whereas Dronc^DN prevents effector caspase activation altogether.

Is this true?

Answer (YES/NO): NO